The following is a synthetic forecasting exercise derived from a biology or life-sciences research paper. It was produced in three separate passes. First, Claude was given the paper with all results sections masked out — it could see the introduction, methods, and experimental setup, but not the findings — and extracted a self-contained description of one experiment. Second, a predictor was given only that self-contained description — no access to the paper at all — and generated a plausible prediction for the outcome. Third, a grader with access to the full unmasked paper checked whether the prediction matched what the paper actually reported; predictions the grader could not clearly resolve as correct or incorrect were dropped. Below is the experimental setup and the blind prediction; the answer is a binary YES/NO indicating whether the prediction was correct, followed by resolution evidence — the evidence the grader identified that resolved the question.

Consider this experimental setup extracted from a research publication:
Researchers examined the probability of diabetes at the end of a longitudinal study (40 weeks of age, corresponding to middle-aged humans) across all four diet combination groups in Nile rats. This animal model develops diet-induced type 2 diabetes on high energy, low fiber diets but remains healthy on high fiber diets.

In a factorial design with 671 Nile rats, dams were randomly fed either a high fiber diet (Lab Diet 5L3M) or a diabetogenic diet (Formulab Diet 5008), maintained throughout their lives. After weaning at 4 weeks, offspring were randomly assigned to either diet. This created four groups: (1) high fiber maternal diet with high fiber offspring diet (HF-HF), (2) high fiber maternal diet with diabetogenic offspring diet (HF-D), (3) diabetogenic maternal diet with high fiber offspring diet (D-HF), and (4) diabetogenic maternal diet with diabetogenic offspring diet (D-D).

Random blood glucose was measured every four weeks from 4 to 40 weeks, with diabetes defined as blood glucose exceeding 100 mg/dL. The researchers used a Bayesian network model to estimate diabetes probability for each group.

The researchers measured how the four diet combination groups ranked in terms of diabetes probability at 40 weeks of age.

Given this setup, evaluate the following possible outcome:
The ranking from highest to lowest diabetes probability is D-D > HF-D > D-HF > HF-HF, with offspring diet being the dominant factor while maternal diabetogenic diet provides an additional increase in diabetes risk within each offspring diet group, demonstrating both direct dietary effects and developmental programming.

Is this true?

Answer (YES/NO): NO